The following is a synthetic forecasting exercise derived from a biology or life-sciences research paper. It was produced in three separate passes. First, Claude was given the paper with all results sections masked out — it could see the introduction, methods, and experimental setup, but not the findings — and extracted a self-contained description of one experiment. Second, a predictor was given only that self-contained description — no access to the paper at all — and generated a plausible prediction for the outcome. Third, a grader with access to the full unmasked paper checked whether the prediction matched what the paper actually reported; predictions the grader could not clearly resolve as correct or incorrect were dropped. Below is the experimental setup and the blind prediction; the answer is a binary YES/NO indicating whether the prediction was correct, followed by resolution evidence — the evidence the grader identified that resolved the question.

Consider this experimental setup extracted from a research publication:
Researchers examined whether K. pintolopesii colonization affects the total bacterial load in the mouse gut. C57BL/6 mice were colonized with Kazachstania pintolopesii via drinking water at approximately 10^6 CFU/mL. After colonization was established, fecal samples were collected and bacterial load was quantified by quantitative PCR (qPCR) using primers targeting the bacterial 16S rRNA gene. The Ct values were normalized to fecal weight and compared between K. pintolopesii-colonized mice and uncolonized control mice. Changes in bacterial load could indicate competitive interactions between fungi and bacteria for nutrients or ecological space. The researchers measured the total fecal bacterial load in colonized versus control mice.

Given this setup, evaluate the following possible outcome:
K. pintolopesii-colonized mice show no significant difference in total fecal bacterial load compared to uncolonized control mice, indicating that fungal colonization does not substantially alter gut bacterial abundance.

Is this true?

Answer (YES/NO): YES